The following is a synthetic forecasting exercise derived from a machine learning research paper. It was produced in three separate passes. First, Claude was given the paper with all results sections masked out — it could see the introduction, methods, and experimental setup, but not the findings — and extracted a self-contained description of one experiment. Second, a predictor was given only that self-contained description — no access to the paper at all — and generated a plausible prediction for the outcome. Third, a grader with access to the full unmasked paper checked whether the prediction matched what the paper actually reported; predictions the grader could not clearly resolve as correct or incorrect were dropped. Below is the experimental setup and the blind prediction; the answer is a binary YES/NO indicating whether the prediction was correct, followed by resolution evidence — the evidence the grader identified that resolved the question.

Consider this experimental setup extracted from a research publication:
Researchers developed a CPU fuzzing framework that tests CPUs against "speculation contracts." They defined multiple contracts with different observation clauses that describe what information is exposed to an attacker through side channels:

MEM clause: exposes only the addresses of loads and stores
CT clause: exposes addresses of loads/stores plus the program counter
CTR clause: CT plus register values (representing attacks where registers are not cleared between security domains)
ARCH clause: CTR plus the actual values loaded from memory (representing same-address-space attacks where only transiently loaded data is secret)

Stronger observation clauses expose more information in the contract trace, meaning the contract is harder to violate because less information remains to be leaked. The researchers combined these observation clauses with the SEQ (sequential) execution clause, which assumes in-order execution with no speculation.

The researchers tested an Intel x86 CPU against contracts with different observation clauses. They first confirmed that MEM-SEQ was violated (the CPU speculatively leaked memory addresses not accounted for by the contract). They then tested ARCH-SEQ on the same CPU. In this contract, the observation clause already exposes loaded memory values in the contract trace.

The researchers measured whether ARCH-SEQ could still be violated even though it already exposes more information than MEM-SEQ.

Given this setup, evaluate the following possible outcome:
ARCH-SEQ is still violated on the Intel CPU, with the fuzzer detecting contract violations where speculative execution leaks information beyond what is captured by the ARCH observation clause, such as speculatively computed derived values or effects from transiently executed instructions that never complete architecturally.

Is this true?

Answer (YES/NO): YES